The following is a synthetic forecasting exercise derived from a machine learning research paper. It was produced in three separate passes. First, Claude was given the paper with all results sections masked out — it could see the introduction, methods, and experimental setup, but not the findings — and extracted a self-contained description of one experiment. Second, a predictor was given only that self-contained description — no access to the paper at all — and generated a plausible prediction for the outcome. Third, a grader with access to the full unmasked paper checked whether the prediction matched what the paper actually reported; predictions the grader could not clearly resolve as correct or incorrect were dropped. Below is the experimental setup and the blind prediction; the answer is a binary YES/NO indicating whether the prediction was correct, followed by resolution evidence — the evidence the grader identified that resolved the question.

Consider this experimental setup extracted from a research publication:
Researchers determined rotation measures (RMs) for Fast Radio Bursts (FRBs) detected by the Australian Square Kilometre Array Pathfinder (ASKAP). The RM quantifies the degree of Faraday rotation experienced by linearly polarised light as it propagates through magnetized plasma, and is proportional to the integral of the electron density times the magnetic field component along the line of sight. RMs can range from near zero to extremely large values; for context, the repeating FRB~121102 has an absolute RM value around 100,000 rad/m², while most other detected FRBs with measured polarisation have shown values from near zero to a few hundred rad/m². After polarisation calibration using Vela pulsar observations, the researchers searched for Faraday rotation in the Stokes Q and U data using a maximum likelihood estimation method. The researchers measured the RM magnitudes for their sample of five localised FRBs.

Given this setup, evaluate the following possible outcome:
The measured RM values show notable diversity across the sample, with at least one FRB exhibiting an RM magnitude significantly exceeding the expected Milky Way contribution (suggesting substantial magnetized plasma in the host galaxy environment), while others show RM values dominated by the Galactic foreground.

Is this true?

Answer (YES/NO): YES